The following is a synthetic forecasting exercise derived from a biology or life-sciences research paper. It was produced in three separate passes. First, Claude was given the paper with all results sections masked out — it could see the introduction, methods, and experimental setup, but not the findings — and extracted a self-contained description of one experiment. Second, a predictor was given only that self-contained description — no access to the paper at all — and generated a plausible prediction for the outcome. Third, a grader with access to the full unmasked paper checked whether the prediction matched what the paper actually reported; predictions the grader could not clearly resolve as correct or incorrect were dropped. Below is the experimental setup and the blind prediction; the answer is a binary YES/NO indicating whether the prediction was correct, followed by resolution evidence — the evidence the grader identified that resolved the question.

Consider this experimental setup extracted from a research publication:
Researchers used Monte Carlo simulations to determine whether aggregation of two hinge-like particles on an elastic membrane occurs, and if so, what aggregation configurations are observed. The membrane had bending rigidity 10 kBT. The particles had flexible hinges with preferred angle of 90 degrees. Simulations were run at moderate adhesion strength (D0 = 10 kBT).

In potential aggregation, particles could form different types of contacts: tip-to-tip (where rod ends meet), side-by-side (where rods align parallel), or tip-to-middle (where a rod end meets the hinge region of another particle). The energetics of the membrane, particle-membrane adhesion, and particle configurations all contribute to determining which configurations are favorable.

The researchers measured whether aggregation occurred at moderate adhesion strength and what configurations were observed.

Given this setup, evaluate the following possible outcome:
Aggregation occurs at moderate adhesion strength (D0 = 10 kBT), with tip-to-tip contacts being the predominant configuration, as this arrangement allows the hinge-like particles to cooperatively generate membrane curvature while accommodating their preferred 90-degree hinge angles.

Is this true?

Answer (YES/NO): NO